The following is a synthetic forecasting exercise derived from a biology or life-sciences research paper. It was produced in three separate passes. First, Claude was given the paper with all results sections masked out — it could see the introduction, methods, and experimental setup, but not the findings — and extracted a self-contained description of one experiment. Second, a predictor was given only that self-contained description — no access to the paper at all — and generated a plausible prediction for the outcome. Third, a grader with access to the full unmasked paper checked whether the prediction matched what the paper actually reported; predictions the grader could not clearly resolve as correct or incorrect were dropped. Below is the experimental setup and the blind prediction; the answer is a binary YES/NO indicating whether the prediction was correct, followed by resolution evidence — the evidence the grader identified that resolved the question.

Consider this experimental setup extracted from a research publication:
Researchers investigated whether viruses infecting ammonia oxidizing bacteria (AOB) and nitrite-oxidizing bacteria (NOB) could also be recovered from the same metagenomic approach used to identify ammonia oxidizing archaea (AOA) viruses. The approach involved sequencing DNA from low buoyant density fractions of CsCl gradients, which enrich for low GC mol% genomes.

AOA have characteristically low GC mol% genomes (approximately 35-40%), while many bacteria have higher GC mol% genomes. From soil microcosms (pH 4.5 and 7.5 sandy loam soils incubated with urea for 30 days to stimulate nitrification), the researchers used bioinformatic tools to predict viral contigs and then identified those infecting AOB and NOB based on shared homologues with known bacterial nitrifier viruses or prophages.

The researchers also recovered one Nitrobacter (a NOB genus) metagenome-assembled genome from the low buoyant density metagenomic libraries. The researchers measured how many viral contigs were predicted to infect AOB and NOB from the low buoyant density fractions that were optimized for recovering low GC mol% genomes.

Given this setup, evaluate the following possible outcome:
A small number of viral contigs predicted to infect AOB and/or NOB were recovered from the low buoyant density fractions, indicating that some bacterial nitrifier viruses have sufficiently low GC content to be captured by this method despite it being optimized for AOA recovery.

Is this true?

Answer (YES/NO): YES